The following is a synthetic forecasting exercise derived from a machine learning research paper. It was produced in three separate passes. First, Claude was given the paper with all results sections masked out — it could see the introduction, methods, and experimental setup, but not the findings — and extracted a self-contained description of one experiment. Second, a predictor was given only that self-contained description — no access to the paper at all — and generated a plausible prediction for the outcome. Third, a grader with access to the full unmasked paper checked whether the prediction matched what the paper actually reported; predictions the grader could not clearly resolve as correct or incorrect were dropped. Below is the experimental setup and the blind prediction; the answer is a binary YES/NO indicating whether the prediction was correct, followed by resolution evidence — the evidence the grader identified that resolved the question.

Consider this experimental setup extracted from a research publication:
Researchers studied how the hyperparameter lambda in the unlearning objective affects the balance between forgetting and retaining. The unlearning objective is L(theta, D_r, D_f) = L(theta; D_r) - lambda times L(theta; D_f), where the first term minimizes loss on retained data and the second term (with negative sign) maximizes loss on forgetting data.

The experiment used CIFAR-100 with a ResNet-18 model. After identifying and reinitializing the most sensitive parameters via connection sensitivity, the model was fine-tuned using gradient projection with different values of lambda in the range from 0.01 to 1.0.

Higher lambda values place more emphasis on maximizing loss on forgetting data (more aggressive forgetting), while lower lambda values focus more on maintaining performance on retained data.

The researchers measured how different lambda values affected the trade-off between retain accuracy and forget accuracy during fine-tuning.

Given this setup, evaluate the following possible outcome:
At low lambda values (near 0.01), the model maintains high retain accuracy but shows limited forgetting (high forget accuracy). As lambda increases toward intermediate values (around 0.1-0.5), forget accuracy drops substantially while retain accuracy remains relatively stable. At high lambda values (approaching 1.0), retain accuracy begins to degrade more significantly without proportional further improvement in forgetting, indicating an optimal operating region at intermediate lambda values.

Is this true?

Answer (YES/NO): NO